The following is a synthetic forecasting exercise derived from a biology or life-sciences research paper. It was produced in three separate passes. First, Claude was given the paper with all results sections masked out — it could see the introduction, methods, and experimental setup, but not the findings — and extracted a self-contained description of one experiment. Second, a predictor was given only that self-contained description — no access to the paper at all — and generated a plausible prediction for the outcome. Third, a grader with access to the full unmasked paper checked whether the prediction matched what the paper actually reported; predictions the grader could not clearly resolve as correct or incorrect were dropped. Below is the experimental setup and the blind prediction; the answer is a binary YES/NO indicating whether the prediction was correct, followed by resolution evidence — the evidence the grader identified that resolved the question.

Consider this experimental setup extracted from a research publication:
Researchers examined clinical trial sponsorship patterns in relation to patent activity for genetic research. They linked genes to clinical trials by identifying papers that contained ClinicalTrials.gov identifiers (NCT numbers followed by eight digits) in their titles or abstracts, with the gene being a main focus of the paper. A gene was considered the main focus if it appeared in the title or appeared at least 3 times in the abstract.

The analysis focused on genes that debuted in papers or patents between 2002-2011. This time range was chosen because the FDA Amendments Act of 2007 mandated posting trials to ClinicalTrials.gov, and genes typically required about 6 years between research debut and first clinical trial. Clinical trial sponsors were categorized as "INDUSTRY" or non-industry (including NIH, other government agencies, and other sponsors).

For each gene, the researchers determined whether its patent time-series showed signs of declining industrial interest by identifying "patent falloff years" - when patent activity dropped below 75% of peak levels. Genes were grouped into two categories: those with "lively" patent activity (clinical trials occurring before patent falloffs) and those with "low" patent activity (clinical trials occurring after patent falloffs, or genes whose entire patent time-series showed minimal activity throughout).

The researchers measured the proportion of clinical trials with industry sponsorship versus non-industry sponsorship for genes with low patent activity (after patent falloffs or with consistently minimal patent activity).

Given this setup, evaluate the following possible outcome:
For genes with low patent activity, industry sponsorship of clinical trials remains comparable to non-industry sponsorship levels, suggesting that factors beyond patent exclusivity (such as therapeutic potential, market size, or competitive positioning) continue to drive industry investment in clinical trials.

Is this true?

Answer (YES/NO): NO